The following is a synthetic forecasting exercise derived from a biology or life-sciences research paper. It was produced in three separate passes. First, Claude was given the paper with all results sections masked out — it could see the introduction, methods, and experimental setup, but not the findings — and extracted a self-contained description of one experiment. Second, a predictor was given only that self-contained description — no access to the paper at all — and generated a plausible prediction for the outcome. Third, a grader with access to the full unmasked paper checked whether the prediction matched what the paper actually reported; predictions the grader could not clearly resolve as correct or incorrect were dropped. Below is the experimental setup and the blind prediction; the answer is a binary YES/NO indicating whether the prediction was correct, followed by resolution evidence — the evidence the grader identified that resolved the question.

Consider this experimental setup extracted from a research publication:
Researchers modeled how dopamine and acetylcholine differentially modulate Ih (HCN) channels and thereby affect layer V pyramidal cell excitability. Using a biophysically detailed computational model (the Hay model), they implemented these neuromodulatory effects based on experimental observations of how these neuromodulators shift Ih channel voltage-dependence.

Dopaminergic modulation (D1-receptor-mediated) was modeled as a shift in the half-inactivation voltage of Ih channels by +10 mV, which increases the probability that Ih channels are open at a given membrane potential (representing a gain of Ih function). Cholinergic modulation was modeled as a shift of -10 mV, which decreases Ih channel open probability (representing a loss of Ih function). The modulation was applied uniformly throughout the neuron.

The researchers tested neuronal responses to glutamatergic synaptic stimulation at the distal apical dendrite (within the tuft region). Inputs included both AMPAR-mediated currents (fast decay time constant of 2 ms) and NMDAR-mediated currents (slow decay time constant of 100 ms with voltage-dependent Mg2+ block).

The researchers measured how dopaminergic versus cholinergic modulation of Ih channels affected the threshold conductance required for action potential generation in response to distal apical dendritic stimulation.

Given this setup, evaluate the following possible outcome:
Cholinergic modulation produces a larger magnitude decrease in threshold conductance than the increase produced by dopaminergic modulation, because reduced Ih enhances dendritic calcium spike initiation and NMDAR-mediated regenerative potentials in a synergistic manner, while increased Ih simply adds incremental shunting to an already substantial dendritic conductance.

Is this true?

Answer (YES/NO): NO